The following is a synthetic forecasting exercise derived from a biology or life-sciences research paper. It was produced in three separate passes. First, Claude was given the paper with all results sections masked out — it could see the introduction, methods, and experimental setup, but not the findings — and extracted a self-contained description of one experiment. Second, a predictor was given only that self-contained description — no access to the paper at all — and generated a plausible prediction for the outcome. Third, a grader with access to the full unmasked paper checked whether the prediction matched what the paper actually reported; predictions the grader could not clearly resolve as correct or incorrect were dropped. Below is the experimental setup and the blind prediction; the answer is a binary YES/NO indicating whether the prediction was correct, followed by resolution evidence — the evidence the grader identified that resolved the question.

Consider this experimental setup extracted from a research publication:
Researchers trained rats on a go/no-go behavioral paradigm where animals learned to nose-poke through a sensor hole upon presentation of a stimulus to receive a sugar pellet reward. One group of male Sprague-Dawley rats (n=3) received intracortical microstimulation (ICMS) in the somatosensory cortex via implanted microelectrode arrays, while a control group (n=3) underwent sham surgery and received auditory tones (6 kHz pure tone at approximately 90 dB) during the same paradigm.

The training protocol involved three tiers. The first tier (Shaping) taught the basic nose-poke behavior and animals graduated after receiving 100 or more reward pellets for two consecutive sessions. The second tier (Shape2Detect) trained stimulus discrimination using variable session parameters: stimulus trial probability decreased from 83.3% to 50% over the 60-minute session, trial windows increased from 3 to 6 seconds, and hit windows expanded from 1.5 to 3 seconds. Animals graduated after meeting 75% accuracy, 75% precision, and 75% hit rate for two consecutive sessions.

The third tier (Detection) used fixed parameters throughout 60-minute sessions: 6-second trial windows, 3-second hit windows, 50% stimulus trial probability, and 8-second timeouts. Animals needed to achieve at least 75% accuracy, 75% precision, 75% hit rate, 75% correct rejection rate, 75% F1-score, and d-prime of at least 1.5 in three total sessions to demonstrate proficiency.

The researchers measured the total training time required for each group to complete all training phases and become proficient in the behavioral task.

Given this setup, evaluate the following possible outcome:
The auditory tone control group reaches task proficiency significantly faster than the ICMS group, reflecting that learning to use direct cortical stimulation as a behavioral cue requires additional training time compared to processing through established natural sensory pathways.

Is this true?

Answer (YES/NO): NO